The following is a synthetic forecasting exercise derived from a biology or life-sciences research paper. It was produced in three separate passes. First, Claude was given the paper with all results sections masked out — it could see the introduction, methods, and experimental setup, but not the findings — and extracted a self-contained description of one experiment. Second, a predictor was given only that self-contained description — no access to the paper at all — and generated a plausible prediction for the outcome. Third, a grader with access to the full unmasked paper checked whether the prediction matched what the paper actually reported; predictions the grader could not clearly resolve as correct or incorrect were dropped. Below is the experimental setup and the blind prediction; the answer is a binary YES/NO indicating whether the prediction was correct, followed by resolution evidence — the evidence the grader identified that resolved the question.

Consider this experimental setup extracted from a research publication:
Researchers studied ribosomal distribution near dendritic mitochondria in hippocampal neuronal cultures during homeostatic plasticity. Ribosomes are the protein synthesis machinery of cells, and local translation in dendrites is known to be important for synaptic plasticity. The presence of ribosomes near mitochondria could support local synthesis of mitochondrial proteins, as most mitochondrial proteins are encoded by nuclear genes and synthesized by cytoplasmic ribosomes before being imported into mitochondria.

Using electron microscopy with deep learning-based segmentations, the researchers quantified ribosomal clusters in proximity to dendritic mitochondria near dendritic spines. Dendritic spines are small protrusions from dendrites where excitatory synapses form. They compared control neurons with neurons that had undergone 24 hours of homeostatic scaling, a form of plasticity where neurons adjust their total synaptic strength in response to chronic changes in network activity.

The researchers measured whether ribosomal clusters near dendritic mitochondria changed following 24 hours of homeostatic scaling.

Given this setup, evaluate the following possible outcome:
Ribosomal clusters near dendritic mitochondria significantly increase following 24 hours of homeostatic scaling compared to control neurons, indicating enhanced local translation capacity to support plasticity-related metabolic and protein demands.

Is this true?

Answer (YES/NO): YES